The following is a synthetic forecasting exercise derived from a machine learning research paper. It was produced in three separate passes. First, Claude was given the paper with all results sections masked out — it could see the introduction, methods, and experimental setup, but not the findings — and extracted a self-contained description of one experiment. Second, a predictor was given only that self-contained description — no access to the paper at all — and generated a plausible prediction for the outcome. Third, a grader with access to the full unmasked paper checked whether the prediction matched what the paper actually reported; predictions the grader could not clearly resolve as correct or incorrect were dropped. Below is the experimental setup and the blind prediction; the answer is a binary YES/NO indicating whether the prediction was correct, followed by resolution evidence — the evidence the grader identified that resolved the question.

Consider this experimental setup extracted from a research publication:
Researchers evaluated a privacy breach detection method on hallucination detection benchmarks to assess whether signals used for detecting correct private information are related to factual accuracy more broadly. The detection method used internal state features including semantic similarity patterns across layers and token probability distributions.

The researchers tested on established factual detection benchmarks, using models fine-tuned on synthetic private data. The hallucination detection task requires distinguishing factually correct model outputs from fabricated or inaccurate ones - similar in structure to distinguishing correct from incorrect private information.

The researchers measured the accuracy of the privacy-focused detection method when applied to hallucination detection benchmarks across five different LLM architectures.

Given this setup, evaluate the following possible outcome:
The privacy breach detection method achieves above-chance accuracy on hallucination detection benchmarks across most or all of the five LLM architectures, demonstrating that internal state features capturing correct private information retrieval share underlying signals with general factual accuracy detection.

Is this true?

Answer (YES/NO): YES